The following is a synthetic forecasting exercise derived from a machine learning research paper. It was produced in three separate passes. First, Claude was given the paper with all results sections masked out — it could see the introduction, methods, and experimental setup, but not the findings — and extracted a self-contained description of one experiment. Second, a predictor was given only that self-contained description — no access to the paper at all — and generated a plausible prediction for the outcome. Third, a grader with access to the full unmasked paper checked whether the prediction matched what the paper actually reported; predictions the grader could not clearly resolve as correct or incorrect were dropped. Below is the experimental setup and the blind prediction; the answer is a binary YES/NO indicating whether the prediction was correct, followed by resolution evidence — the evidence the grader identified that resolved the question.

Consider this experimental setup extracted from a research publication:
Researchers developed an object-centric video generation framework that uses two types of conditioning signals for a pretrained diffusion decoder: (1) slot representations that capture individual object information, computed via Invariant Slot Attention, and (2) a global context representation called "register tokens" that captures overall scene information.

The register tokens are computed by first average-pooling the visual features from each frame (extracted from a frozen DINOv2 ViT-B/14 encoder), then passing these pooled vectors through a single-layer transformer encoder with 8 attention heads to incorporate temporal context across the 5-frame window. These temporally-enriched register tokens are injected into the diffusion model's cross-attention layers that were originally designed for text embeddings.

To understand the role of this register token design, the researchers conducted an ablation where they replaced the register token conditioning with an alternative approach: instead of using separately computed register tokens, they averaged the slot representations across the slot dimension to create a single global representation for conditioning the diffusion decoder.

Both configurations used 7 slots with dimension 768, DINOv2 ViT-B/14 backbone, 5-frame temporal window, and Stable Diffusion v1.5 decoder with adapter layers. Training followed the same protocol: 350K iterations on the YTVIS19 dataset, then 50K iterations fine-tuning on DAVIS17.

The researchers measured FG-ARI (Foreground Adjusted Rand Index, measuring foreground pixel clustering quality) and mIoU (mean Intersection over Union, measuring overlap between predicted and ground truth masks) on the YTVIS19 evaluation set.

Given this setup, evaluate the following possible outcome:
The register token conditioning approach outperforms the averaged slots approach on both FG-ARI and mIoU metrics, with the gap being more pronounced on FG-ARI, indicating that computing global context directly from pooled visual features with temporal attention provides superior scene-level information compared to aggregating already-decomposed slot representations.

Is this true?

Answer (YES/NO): YES